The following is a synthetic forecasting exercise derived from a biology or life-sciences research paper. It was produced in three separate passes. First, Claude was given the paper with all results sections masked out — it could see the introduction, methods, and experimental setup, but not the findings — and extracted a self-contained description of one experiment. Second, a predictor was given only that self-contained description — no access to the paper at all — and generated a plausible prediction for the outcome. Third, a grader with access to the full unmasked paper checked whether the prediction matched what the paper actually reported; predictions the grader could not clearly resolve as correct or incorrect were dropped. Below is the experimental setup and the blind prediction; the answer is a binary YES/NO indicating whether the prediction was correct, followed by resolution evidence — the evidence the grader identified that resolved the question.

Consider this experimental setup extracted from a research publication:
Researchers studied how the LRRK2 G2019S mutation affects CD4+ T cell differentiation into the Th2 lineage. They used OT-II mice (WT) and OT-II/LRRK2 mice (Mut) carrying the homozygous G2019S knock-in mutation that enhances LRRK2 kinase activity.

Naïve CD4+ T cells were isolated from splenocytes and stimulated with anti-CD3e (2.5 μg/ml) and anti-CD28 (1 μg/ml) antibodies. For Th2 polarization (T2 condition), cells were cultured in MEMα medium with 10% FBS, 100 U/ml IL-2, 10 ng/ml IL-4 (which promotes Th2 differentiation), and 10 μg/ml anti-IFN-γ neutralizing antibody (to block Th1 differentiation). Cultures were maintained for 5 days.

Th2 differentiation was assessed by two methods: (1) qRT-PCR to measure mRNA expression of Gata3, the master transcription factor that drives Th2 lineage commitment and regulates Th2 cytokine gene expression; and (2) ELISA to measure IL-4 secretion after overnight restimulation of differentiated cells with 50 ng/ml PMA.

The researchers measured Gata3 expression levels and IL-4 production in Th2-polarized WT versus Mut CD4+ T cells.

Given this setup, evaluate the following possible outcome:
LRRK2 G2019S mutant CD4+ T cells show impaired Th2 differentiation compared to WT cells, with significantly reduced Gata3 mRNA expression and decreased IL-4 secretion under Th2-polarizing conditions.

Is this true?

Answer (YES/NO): NO